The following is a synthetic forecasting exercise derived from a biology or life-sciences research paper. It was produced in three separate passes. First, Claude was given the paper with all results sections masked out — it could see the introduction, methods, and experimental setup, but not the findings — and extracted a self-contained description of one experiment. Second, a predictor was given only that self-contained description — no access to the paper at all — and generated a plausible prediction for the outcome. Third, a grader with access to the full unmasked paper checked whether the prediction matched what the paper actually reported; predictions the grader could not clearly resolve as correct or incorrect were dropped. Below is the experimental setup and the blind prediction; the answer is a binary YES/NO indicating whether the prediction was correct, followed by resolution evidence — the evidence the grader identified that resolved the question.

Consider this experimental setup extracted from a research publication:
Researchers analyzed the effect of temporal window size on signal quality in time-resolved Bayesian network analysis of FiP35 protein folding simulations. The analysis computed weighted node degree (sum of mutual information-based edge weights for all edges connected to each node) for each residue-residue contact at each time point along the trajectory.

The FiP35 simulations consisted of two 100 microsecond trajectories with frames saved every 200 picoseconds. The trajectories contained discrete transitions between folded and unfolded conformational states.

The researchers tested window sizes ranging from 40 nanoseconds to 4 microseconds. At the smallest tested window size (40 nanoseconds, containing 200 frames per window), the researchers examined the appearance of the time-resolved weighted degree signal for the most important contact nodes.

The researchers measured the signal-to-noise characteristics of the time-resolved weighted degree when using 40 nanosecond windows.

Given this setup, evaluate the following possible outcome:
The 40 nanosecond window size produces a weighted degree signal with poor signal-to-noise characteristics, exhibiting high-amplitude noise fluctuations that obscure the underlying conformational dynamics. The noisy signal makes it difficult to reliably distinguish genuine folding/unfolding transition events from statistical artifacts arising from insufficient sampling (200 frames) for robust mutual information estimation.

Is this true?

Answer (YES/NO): NO